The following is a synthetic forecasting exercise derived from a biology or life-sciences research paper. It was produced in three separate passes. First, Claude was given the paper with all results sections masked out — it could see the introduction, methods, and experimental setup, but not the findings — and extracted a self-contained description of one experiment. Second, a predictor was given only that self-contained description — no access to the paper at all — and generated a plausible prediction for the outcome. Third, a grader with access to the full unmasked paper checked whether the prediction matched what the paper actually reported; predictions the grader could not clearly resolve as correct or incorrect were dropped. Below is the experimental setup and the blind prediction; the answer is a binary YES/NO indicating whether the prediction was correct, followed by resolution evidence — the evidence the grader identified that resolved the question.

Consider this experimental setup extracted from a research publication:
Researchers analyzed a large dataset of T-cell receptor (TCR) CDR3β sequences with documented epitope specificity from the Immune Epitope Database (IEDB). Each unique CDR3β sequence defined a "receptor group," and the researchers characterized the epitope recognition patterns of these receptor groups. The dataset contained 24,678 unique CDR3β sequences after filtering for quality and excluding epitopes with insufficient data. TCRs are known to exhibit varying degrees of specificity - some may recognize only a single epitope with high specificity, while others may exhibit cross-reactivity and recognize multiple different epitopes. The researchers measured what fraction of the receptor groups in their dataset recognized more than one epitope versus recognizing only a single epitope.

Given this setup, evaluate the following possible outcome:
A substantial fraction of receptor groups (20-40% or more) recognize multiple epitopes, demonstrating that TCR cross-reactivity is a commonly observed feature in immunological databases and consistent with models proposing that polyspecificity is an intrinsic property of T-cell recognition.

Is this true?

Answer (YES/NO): NO